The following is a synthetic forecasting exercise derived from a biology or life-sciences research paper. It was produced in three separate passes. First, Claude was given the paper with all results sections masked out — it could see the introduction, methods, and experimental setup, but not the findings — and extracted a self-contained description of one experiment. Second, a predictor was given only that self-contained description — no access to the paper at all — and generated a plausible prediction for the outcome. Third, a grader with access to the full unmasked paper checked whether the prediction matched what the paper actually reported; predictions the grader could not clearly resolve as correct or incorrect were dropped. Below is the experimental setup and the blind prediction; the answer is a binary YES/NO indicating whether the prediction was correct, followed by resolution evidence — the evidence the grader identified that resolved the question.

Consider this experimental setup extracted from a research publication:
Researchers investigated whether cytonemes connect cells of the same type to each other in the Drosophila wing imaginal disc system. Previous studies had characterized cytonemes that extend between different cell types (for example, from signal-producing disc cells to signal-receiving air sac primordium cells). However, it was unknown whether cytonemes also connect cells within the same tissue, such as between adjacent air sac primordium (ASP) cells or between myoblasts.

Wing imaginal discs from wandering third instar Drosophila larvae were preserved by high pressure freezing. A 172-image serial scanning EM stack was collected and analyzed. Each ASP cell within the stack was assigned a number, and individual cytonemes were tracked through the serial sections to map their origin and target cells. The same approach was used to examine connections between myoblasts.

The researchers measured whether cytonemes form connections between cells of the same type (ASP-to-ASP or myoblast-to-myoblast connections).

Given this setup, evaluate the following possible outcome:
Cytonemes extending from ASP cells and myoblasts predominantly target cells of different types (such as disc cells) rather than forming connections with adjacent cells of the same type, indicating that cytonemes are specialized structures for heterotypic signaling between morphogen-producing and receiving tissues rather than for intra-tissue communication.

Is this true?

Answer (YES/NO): NO